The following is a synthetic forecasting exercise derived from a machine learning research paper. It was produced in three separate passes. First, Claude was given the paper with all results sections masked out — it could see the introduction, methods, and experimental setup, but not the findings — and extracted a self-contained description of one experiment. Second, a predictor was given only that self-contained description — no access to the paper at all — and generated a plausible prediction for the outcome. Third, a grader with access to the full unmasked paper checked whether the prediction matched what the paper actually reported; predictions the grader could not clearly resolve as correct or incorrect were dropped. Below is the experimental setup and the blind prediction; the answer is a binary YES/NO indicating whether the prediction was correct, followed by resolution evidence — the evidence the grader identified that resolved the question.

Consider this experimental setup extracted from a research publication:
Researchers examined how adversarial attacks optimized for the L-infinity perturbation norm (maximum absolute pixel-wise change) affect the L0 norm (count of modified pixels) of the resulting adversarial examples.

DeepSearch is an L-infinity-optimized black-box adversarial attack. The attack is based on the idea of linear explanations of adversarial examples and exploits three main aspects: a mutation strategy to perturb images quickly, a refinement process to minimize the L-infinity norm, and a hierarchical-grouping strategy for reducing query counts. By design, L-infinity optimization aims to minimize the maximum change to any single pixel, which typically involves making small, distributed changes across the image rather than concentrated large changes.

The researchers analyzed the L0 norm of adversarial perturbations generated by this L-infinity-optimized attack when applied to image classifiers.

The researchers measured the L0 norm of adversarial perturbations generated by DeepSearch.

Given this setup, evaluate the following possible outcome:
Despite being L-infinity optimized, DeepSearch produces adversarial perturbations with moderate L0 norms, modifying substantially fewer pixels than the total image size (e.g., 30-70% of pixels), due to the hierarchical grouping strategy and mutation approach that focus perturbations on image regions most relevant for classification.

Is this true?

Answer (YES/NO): NO